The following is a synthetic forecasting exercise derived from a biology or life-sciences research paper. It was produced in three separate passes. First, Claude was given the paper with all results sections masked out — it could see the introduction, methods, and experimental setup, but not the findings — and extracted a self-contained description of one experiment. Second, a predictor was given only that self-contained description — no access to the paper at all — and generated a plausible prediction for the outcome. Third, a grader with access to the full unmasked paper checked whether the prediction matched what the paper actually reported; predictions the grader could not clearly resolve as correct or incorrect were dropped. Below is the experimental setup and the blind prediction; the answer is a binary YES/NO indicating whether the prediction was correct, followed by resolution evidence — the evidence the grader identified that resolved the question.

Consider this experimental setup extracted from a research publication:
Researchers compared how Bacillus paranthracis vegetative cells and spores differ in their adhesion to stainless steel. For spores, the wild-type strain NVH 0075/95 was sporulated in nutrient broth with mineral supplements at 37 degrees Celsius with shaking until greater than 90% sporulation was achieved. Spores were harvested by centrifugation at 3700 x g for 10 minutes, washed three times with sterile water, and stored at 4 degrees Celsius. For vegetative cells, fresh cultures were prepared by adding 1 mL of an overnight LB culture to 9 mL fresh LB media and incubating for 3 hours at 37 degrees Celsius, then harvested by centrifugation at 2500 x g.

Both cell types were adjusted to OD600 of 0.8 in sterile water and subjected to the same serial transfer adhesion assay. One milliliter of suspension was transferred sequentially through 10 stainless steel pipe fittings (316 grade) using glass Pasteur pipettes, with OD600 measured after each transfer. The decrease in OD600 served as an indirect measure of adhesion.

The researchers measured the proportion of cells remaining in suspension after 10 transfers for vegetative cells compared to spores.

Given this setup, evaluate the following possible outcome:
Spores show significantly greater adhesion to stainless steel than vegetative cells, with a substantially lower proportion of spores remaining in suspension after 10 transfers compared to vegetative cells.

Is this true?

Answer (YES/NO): YES